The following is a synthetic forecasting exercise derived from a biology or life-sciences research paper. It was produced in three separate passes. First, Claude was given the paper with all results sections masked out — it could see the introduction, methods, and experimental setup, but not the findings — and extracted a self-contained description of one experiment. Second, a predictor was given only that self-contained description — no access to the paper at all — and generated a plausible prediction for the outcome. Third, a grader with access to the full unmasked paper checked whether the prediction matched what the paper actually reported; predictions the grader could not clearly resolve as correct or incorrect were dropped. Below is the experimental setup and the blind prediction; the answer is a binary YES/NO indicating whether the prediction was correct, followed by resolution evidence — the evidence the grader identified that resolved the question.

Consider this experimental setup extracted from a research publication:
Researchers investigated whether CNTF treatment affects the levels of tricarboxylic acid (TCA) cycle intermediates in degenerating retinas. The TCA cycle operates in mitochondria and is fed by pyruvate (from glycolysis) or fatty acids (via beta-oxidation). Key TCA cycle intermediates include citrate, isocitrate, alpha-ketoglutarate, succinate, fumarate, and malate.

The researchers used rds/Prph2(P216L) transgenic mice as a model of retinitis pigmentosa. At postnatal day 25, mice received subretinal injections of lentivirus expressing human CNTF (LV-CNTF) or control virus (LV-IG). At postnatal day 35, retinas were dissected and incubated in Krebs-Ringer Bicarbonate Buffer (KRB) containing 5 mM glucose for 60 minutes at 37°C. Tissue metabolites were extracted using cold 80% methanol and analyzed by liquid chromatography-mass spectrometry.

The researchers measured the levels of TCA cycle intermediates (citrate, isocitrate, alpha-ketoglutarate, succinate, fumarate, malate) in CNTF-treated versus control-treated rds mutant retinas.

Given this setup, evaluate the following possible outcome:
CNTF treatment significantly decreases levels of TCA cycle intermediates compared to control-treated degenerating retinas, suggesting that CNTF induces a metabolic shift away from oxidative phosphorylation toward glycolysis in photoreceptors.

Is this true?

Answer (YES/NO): NO